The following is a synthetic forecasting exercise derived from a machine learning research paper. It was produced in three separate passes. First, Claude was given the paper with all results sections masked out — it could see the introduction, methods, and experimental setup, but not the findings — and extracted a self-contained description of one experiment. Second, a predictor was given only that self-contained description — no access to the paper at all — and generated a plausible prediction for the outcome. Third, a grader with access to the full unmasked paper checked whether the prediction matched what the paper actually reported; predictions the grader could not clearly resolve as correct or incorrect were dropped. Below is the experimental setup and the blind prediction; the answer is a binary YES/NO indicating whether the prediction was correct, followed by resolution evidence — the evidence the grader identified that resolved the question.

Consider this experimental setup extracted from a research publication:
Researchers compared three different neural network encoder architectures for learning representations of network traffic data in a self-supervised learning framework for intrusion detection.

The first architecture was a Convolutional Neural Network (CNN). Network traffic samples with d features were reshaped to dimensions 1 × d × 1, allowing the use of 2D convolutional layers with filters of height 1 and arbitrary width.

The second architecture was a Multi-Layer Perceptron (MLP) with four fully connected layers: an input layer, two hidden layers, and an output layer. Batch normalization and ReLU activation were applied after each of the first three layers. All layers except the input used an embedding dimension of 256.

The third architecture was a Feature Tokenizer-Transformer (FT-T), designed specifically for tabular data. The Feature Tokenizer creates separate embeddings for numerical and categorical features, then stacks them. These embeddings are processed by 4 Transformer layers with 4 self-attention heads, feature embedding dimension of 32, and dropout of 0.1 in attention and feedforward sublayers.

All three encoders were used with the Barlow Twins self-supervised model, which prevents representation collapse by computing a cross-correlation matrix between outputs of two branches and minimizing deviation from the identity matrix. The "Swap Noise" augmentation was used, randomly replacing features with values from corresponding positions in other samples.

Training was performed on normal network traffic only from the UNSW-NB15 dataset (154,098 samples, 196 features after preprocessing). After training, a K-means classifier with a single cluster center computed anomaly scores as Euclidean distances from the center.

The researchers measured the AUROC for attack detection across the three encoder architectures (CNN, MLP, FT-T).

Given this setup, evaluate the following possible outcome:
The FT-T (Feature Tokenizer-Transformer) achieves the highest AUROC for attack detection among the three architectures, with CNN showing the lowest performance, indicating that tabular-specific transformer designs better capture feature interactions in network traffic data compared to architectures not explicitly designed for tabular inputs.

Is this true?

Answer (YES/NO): NO